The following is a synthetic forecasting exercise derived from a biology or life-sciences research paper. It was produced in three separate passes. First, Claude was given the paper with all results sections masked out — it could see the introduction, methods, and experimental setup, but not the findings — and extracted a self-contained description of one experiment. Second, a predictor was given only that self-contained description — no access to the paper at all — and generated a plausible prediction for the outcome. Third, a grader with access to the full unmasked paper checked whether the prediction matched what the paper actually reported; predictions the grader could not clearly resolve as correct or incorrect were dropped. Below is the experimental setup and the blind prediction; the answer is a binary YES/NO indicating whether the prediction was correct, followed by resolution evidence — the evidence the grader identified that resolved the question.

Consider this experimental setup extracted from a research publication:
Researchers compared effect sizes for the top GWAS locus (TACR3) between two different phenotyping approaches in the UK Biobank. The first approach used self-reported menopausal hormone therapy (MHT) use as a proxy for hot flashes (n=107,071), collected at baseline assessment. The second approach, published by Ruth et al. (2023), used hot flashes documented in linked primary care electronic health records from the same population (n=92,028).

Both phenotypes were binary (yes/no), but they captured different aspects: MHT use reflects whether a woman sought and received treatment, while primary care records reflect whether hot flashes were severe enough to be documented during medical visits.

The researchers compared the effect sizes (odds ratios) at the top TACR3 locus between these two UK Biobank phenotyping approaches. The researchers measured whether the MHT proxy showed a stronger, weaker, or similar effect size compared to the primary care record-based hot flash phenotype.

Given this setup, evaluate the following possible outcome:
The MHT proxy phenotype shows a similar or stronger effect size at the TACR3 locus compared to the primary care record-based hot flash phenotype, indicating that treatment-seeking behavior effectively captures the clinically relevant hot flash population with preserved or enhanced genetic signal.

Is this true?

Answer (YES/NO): NO